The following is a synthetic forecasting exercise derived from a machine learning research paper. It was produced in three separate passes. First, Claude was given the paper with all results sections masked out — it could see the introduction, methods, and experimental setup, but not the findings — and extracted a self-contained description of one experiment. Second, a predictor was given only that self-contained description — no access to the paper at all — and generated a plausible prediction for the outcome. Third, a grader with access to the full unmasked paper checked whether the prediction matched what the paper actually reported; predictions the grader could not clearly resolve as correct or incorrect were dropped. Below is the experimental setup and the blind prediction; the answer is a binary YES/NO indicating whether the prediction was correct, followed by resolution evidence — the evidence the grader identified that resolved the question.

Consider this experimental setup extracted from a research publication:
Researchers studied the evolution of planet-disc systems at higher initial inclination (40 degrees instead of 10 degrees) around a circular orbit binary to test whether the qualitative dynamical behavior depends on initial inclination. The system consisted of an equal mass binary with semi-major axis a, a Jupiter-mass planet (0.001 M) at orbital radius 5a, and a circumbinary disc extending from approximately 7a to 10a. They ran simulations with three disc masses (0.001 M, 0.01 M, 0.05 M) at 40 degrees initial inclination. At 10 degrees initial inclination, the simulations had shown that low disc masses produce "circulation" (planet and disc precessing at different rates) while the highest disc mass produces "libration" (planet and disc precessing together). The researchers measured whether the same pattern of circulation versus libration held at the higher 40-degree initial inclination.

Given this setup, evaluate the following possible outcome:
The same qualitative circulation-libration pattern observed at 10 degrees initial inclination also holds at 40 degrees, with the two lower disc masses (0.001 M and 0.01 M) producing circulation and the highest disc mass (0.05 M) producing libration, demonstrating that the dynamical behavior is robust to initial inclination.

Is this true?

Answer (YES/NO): YES